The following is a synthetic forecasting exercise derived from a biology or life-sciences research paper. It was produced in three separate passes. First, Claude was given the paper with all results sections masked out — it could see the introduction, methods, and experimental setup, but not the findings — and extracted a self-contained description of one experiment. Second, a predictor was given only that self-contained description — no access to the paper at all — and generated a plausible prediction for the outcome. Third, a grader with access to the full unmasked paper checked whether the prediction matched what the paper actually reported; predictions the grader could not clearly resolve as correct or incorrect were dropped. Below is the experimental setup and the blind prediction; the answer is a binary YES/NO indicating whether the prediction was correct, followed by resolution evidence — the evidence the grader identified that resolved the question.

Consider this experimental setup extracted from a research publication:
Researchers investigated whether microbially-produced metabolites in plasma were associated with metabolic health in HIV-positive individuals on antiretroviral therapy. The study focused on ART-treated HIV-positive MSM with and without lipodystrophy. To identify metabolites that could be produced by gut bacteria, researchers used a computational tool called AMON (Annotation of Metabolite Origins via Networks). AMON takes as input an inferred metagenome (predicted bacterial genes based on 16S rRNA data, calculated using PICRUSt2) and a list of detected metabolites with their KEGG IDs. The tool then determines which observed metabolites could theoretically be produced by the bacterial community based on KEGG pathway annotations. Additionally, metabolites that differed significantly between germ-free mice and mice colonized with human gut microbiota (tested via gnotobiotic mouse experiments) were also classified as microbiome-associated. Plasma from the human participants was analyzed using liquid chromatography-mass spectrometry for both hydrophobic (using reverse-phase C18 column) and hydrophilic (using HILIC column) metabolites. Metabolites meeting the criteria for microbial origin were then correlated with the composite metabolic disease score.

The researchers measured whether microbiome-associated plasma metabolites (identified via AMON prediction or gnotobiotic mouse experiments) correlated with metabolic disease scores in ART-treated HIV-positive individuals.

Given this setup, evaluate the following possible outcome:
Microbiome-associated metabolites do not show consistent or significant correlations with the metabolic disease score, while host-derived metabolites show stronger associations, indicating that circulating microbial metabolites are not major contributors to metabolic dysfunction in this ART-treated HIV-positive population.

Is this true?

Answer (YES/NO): NO